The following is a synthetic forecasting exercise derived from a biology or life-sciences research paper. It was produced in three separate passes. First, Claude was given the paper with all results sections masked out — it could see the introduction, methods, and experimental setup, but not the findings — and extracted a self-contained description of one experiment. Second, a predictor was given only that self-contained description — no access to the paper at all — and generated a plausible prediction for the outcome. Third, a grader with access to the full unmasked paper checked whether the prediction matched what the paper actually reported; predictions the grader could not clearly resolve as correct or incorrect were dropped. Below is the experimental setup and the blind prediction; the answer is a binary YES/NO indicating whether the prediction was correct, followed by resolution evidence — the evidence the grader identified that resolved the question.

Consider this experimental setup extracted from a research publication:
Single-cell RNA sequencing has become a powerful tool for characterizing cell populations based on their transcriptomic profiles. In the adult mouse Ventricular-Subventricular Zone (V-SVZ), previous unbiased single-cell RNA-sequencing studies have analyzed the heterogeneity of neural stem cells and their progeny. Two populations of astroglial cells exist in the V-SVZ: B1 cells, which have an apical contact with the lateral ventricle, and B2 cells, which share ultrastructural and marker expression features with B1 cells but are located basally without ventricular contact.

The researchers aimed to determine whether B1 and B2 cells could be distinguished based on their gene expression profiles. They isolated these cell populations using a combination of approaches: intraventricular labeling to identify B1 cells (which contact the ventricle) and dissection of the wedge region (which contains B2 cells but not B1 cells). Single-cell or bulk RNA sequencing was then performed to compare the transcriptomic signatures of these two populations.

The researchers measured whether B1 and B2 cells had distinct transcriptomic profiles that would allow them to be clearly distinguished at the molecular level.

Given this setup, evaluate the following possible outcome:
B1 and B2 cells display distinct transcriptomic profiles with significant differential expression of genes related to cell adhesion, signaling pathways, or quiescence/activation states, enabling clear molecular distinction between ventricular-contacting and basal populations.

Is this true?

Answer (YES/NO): NO